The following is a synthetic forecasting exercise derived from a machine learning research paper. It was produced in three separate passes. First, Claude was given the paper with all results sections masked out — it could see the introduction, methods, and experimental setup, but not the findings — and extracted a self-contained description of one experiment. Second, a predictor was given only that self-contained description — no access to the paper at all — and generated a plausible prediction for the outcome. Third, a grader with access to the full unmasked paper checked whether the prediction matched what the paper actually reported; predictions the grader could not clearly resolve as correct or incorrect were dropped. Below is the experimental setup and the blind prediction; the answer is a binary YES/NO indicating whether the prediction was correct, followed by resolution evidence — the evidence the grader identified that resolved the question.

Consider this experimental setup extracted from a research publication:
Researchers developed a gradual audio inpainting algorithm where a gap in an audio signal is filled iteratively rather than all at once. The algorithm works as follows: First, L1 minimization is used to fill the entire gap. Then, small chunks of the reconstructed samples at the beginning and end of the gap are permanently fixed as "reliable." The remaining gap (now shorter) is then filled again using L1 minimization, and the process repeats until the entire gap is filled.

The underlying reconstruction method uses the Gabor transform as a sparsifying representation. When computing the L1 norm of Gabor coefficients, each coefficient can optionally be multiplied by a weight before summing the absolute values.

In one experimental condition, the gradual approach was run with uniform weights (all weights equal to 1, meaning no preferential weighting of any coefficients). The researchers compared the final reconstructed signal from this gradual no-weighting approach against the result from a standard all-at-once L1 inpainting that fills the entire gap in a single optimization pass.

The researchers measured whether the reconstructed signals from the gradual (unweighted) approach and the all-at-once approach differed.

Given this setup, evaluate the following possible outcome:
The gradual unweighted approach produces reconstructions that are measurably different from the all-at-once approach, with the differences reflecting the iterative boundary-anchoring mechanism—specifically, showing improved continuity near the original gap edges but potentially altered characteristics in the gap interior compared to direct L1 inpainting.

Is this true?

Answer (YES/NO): NO